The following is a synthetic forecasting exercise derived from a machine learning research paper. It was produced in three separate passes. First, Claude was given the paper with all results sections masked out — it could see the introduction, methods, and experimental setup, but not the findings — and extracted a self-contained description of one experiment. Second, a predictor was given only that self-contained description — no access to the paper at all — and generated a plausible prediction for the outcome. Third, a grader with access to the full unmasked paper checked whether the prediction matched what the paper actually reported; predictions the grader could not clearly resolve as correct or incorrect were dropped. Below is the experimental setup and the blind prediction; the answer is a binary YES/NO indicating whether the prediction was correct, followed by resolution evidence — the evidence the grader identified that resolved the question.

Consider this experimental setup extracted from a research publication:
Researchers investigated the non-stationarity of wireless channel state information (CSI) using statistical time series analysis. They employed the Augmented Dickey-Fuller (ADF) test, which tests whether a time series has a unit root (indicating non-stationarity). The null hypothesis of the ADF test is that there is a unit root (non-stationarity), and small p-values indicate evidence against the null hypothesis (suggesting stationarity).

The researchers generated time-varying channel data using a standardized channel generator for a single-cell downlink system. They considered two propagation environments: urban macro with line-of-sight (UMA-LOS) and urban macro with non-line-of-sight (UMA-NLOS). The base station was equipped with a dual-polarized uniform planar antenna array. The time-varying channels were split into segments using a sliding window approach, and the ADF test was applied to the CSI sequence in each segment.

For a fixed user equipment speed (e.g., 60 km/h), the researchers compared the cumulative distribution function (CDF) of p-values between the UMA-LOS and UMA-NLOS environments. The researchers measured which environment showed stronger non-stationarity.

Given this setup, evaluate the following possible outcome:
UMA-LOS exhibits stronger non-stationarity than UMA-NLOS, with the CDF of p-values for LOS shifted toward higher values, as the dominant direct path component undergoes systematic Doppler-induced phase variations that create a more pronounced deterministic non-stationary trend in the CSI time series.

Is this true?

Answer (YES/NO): NO